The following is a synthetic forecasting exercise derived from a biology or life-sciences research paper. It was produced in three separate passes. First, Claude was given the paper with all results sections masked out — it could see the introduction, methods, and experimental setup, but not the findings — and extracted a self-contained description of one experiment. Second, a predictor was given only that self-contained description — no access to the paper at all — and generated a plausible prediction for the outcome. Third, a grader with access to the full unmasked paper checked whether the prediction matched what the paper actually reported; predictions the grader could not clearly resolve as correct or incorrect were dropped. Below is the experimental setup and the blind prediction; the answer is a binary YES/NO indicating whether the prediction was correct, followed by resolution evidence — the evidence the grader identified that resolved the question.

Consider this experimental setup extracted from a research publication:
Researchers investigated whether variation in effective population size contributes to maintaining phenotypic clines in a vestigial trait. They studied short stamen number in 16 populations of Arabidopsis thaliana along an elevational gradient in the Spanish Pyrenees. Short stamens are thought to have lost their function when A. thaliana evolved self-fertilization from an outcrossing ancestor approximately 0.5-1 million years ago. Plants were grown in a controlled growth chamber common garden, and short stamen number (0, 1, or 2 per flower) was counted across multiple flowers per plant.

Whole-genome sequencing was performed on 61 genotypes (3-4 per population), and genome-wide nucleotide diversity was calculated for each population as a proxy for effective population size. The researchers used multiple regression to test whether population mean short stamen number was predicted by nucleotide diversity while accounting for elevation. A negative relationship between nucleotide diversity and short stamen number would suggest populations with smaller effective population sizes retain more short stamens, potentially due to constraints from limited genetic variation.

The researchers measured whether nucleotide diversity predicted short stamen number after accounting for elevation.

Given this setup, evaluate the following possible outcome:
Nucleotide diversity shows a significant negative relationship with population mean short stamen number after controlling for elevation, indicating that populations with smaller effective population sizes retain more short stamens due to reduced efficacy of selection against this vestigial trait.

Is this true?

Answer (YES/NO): NO